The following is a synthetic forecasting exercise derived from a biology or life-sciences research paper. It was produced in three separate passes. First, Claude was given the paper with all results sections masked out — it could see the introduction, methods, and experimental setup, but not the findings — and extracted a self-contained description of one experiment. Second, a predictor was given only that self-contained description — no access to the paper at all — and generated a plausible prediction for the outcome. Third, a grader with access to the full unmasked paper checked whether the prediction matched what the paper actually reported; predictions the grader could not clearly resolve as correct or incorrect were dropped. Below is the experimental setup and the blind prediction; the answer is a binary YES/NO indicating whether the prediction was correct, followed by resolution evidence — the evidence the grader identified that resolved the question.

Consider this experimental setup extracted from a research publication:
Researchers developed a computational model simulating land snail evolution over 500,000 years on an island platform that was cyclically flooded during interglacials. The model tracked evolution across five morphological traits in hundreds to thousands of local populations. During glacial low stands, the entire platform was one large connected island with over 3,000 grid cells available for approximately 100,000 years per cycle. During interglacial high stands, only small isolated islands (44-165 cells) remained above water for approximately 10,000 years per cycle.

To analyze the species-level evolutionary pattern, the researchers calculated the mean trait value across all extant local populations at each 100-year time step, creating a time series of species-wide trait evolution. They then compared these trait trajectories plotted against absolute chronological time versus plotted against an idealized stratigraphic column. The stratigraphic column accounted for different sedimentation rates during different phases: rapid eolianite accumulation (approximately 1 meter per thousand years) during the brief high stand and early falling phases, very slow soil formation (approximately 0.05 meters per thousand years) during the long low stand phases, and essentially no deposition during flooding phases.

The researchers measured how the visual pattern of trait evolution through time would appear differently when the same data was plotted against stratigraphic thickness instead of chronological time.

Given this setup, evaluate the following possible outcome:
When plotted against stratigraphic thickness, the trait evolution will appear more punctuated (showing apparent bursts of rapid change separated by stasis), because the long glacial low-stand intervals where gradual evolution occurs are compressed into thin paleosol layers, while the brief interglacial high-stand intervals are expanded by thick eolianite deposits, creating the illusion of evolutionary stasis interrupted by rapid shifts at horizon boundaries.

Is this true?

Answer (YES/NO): NO